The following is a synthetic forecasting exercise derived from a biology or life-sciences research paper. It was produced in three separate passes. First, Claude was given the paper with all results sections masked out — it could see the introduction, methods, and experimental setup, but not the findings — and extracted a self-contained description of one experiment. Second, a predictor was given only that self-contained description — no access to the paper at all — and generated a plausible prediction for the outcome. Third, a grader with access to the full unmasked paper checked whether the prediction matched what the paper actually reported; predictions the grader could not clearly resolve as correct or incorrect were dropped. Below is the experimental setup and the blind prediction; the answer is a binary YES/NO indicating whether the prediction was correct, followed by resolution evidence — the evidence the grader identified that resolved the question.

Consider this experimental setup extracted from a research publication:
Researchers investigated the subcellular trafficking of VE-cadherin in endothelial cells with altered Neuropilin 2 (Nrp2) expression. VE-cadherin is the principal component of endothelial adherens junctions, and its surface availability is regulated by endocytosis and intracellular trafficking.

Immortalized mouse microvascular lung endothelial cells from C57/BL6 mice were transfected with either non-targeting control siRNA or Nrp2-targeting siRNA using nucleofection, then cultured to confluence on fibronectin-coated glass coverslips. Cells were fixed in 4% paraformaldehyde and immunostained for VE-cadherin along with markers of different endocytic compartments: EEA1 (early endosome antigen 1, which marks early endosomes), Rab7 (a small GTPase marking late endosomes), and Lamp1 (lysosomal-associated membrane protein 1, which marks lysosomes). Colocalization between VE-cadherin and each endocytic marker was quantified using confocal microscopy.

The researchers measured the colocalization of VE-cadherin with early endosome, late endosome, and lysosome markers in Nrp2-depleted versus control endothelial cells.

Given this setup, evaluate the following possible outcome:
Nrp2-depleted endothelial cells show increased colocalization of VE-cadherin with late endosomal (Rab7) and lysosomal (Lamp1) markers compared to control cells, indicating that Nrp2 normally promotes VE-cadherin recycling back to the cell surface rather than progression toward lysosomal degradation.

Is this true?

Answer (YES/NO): YES